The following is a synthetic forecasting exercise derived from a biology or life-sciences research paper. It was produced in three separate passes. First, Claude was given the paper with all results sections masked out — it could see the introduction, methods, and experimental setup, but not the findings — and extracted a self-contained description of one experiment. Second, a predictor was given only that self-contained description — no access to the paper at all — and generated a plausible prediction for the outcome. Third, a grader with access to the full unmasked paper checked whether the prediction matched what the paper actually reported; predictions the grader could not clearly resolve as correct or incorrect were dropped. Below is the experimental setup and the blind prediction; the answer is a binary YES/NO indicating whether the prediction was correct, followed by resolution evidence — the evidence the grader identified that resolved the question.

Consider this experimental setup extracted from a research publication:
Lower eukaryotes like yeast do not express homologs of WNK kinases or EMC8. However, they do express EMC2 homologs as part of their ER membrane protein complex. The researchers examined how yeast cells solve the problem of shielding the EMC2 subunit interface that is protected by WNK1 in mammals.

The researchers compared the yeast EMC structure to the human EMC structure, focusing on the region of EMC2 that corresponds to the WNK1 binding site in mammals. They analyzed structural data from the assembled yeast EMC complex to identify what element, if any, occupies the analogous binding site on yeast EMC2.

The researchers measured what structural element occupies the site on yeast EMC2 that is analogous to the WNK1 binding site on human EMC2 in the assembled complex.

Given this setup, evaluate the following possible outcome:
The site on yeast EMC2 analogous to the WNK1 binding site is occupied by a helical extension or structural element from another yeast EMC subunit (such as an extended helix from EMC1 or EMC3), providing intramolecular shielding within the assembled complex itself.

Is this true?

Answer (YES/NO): NO